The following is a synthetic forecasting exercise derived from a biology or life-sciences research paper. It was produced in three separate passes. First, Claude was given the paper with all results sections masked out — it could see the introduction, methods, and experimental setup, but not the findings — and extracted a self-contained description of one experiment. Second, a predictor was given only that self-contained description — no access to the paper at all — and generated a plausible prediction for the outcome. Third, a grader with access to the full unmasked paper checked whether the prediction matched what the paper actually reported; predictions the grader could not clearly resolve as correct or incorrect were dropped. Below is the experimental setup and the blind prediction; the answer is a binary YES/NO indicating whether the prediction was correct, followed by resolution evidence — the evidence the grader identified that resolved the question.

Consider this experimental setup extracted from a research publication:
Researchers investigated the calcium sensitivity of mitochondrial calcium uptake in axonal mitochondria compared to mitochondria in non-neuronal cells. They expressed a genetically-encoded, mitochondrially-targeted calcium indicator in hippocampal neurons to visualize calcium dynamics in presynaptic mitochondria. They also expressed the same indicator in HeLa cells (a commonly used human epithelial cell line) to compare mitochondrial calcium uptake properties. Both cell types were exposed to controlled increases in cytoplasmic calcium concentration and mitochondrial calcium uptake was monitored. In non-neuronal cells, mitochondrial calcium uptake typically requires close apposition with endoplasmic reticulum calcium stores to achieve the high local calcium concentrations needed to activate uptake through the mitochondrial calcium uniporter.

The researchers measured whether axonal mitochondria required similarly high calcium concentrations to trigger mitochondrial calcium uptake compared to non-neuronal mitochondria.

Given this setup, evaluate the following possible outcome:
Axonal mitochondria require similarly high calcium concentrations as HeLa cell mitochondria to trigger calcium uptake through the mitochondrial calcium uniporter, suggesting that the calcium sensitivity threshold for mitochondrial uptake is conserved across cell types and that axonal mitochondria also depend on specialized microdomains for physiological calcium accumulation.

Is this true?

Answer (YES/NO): NO